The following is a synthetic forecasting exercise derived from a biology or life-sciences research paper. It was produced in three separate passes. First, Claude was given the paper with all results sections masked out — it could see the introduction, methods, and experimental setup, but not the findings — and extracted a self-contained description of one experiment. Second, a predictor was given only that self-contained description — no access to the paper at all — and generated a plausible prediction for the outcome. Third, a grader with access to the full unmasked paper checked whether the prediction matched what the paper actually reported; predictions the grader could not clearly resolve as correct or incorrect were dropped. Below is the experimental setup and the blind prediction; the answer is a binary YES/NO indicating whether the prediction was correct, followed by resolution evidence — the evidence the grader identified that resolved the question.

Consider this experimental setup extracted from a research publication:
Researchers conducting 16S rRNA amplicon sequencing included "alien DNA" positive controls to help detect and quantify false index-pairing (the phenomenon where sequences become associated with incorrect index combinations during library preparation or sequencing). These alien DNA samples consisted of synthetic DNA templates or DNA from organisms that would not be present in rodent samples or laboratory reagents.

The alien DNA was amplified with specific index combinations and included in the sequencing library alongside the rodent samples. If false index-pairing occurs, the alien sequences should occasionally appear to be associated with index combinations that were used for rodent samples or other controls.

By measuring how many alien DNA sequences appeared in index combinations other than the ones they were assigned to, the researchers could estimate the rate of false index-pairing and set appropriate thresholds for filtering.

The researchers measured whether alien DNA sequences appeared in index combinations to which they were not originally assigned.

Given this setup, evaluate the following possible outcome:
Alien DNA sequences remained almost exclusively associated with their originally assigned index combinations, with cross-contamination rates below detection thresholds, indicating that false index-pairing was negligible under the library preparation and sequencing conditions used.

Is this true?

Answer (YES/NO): NO